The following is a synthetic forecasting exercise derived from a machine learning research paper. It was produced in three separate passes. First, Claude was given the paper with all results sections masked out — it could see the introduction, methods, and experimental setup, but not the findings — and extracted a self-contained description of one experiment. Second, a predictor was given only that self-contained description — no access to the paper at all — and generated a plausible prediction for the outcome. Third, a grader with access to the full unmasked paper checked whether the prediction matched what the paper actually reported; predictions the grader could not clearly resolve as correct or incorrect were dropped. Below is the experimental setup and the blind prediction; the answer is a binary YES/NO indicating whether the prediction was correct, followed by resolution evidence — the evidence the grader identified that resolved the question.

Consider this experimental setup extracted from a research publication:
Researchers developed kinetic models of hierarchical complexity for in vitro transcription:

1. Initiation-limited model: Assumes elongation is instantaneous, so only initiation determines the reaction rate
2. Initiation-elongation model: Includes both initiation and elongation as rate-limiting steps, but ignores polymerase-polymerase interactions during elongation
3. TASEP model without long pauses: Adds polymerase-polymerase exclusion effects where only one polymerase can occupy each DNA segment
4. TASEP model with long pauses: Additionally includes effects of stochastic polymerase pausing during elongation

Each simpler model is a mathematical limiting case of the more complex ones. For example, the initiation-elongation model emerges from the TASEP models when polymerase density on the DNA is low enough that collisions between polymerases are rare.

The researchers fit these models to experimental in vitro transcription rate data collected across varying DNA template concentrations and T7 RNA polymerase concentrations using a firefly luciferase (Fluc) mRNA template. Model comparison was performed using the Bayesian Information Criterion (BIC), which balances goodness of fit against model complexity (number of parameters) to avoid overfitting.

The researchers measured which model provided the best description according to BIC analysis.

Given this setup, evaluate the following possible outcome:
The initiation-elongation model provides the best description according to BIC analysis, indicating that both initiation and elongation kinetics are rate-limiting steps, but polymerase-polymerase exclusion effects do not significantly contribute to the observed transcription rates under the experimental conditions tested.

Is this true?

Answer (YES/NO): YES